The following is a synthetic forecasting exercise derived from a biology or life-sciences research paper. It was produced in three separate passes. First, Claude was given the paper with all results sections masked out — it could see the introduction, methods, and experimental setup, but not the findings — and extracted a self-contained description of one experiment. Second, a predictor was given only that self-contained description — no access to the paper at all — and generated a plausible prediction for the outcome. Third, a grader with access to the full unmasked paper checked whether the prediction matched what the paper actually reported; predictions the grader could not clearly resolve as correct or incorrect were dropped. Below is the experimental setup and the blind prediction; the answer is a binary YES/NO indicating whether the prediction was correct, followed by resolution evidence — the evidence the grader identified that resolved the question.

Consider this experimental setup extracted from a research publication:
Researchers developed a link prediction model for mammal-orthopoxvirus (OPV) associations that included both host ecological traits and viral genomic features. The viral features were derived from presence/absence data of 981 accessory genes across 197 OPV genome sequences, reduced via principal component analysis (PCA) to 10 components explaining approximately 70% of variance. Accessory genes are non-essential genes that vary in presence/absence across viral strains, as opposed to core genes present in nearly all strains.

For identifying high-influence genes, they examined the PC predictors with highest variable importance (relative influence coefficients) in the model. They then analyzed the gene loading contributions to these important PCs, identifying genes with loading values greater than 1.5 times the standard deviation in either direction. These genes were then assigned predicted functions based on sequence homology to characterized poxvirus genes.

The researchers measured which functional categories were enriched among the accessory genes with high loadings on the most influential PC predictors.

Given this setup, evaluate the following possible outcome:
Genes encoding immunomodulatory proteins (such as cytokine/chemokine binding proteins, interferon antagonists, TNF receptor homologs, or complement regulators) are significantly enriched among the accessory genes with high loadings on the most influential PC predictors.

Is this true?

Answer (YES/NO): YES